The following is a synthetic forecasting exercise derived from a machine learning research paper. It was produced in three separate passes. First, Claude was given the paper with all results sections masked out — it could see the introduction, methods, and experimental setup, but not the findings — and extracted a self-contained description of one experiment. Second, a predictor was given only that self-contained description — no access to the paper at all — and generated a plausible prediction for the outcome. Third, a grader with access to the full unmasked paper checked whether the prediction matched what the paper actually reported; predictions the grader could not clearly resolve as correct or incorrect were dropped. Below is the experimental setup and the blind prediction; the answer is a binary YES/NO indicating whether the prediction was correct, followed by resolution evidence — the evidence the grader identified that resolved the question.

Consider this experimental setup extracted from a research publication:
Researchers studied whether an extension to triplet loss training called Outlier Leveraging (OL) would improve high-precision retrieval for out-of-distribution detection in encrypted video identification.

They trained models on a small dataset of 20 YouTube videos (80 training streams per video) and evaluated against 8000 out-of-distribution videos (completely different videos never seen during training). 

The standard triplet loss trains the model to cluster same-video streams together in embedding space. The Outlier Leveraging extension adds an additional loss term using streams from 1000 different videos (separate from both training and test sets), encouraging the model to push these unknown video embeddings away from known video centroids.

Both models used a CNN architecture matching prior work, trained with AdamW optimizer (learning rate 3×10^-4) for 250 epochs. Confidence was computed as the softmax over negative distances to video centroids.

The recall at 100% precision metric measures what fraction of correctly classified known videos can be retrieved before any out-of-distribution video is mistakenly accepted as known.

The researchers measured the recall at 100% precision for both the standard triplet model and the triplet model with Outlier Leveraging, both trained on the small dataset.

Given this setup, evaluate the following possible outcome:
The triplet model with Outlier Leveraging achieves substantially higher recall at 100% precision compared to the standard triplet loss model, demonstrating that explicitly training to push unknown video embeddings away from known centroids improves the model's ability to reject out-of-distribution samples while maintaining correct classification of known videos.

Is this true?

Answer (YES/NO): YES